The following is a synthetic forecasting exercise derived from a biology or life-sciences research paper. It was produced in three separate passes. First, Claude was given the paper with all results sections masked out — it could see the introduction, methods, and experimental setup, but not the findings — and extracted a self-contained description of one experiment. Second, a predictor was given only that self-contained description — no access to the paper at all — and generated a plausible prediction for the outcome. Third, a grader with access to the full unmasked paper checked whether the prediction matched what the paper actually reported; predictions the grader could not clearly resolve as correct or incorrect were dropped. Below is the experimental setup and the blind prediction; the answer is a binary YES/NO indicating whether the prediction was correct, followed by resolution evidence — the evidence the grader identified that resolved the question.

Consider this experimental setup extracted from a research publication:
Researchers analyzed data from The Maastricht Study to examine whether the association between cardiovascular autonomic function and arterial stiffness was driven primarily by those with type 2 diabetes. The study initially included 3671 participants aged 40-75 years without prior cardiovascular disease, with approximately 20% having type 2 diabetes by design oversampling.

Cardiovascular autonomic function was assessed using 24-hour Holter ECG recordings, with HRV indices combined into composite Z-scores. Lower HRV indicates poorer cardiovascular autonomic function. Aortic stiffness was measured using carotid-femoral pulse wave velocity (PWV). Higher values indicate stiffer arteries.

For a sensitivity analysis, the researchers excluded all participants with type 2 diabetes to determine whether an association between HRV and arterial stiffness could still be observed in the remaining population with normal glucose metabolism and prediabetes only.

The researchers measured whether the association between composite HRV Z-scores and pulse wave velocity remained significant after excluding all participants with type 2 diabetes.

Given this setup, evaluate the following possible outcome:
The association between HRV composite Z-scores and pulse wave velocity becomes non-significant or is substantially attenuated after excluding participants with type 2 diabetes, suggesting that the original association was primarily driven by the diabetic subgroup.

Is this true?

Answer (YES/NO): NO